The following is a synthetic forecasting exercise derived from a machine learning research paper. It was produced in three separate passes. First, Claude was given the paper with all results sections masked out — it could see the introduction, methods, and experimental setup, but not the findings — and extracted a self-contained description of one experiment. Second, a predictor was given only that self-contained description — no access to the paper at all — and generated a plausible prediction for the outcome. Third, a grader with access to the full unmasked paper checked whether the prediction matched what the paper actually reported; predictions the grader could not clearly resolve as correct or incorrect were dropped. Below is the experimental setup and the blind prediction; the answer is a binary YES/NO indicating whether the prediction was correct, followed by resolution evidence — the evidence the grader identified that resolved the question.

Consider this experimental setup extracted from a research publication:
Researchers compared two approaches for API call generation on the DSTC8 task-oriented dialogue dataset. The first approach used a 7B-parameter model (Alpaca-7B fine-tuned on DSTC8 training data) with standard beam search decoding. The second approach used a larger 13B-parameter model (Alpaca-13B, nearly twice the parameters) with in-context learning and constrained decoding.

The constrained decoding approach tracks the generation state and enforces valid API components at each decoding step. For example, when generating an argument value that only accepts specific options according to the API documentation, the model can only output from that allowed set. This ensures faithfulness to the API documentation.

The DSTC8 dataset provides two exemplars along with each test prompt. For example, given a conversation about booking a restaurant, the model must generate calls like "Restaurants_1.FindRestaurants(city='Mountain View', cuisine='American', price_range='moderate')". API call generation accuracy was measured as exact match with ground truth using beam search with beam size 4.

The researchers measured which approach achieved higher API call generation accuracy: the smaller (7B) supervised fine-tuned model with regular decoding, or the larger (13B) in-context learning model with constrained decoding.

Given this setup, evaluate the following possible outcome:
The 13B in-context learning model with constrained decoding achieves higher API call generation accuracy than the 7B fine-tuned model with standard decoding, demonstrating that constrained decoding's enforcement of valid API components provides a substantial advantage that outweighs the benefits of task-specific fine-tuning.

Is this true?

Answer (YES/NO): NO